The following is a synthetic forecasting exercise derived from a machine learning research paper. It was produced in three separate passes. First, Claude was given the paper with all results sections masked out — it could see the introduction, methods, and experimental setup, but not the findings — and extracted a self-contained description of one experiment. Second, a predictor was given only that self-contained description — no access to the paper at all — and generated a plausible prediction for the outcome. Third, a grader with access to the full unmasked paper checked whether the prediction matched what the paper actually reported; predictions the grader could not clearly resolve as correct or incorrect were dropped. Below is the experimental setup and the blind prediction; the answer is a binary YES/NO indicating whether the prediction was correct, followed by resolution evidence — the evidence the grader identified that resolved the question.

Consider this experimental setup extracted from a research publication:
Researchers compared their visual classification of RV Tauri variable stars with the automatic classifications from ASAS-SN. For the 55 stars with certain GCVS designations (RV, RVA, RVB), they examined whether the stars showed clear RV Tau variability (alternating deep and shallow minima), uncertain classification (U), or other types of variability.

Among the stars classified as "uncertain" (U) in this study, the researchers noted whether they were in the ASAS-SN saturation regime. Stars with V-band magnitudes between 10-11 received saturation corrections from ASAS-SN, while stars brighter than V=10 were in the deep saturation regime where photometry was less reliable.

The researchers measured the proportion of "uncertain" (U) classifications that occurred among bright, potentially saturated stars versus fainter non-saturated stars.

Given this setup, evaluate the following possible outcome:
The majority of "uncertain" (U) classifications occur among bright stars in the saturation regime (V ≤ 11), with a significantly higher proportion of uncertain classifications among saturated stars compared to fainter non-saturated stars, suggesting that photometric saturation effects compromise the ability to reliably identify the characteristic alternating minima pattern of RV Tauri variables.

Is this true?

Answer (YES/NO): YES